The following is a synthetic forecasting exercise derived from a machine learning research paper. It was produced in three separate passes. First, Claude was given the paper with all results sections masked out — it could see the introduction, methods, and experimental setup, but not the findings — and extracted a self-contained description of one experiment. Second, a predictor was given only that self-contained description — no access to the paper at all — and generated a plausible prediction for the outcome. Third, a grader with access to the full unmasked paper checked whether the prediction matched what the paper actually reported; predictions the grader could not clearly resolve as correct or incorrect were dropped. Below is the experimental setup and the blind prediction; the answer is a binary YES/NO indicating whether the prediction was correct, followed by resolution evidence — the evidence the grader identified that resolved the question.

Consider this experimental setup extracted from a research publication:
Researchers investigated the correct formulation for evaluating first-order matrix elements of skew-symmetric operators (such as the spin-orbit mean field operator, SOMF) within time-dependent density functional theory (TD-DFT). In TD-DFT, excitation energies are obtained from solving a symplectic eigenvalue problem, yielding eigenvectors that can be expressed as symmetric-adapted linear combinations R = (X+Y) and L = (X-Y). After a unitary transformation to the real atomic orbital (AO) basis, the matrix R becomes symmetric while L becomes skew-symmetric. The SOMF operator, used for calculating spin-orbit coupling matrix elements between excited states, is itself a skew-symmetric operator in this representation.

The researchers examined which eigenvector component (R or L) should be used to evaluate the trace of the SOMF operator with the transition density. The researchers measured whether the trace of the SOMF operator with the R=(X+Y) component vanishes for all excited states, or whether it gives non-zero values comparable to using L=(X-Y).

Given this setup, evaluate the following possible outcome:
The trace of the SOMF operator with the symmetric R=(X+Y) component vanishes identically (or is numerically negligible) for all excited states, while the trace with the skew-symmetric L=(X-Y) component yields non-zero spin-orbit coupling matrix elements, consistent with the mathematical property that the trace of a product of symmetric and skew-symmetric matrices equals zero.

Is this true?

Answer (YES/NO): YES